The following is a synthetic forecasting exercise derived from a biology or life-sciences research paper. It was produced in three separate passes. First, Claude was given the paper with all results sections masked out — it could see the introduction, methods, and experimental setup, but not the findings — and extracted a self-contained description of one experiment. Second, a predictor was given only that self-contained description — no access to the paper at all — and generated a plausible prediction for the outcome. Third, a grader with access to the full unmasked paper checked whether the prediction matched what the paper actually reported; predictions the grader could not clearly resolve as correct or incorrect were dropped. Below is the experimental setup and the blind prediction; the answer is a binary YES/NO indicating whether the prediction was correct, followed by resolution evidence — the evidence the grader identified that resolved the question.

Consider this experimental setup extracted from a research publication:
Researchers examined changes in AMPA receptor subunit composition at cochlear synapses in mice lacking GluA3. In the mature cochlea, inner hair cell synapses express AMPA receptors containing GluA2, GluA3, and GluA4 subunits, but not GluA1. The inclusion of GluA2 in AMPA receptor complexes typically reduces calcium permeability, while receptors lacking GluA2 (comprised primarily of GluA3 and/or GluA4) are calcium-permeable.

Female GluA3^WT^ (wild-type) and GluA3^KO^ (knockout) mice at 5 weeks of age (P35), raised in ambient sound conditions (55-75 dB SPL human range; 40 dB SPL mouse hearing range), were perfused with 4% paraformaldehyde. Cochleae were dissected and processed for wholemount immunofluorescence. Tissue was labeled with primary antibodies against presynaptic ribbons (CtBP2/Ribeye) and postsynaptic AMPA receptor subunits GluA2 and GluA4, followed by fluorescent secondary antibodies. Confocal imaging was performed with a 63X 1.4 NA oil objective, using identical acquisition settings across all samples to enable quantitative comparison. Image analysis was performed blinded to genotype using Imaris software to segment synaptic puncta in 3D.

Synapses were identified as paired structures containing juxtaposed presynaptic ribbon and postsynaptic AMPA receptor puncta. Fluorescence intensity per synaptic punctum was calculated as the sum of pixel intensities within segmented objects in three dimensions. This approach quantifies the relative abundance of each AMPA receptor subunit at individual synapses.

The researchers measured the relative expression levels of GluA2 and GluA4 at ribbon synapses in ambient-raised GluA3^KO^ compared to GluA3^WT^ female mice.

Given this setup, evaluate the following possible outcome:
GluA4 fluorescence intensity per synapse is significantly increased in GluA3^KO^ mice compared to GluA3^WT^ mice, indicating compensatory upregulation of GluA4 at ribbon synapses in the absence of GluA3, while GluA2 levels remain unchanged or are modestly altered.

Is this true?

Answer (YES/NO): NO